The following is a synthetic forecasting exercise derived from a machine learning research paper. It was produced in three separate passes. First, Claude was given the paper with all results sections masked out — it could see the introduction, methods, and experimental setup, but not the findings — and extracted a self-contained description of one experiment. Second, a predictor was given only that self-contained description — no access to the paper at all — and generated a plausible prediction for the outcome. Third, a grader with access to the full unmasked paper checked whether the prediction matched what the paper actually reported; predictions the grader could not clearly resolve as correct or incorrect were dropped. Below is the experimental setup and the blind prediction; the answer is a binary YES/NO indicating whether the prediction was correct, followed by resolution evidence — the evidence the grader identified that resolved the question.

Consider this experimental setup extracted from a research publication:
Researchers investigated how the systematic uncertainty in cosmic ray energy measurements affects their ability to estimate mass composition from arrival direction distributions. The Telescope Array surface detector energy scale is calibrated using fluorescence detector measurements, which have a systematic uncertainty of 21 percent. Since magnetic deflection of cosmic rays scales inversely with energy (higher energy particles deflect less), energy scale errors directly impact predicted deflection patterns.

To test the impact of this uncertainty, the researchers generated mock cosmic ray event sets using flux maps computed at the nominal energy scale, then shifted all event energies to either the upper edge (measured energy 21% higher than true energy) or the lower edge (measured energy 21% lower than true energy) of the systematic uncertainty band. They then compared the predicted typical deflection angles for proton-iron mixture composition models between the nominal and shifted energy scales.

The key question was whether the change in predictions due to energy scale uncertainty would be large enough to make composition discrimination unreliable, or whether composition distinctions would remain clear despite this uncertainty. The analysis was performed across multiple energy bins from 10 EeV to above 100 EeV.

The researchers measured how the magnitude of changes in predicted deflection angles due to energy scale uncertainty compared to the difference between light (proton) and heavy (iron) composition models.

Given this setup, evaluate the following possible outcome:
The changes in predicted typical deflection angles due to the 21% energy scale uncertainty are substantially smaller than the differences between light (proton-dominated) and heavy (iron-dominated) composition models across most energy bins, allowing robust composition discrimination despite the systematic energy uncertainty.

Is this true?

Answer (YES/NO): NO